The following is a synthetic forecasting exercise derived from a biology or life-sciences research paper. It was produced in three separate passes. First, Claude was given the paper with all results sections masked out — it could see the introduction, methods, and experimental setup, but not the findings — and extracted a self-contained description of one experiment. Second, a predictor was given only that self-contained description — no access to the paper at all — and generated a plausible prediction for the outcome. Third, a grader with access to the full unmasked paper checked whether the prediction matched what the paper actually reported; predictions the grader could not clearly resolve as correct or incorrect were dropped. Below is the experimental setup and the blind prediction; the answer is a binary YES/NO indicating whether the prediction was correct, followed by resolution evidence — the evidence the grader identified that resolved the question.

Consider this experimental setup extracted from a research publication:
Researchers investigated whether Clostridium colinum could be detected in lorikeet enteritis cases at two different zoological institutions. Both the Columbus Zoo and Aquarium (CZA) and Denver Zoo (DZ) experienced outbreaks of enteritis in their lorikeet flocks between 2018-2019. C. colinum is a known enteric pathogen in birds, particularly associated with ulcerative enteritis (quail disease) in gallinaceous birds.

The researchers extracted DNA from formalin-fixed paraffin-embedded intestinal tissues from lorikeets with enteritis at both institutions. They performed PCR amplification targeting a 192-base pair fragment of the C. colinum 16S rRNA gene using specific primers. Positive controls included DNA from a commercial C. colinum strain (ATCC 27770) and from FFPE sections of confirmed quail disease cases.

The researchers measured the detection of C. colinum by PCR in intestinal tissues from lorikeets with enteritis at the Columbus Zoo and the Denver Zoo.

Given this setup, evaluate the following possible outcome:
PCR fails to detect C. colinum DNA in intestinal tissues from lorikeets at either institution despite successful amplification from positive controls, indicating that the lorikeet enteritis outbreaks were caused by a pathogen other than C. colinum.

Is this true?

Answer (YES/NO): NO